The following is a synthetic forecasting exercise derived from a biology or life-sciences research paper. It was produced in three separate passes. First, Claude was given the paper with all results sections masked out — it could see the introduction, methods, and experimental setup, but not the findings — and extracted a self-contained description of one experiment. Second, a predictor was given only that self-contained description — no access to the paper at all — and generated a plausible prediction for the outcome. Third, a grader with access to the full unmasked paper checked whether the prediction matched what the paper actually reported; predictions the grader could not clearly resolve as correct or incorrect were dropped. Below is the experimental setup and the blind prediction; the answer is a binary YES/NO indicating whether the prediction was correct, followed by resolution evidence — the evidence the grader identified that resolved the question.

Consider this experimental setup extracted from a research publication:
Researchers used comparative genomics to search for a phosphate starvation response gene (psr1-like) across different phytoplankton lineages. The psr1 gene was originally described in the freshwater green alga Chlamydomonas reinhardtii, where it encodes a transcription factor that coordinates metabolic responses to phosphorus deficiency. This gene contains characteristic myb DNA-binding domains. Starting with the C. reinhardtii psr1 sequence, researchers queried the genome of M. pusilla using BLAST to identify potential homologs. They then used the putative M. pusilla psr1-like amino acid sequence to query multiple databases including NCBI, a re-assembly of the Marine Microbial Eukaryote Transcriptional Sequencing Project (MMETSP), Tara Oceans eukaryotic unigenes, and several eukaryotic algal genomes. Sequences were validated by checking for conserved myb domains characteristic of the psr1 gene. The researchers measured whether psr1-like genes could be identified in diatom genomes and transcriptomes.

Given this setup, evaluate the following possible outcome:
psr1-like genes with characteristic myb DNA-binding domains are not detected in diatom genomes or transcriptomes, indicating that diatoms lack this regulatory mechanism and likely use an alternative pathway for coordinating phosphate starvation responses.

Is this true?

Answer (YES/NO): YES